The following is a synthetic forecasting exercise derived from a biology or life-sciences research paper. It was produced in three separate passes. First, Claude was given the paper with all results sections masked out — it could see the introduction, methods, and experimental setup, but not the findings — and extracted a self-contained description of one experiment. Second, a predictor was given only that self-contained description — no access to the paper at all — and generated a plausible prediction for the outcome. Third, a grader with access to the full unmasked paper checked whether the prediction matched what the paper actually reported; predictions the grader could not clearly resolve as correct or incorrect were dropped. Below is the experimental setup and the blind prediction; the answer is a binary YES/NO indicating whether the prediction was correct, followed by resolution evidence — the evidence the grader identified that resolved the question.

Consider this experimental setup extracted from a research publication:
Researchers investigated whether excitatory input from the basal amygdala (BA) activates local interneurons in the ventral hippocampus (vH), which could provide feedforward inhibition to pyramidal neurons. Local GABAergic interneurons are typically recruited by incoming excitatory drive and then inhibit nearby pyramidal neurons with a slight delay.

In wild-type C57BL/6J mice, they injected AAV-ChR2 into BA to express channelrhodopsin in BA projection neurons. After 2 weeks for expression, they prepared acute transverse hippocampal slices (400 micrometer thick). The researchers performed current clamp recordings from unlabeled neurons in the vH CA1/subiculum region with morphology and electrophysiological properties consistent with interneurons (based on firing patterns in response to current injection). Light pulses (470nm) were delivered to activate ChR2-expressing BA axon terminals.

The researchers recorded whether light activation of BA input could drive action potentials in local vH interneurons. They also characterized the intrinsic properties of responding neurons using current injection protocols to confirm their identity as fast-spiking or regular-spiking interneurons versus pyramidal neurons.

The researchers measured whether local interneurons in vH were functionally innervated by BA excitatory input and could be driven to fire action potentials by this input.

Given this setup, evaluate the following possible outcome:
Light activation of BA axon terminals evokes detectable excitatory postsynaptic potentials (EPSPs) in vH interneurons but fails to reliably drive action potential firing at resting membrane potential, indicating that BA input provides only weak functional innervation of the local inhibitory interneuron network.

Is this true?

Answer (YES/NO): NO